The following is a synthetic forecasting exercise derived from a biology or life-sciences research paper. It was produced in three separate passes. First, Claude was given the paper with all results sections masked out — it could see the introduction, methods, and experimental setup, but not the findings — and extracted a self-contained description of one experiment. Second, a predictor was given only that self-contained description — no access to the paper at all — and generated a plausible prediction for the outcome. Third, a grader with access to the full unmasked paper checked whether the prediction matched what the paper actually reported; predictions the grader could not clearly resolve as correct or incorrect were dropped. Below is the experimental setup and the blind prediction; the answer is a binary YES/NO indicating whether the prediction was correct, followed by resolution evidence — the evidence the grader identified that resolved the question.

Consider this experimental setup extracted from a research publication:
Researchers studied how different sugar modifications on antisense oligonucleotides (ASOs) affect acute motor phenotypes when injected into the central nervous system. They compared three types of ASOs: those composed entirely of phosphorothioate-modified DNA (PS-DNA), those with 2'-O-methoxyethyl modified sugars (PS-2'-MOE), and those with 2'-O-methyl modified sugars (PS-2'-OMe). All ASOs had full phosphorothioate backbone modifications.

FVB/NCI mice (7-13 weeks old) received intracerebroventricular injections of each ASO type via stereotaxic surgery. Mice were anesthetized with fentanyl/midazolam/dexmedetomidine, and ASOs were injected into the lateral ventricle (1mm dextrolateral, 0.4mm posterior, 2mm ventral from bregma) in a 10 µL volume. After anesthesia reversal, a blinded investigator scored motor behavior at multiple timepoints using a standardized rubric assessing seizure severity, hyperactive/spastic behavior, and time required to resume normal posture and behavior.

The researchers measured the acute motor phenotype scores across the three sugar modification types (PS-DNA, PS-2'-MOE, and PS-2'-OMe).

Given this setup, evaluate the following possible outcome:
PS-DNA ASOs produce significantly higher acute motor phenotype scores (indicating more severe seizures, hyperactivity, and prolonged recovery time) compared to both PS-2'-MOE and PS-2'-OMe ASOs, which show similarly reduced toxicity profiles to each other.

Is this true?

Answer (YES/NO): YES